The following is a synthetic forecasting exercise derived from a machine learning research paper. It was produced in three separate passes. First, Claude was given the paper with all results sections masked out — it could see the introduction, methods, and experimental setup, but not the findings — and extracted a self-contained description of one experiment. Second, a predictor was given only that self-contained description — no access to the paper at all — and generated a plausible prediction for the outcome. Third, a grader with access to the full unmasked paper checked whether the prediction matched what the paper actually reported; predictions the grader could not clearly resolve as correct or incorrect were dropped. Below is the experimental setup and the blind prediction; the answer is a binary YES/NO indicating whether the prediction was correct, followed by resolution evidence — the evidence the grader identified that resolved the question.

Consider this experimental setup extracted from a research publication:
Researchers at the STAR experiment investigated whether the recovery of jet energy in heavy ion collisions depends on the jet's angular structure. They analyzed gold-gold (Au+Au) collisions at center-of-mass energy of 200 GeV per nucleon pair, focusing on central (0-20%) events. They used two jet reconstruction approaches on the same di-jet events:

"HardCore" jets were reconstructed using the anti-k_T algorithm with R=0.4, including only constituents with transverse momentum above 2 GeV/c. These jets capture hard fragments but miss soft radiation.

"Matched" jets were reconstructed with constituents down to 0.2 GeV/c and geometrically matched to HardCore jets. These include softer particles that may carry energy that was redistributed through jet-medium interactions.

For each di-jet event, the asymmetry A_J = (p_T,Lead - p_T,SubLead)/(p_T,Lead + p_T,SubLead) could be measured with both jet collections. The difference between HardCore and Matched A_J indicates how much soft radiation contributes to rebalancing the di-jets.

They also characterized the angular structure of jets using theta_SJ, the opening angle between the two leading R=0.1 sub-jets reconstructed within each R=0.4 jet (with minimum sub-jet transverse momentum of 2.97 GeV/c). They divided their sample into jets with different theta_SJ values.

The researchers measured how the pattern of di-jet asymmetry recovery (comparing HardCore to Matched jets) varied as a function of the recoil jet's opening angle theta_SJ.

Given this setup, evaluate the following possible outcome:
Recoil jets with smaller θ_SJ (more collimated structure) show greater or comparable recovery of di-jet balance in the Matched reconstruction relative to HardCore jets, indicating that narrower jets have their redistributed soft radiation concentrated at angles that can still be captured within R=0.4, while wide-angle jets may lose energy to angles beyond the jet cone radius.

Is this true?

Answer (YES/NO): NO